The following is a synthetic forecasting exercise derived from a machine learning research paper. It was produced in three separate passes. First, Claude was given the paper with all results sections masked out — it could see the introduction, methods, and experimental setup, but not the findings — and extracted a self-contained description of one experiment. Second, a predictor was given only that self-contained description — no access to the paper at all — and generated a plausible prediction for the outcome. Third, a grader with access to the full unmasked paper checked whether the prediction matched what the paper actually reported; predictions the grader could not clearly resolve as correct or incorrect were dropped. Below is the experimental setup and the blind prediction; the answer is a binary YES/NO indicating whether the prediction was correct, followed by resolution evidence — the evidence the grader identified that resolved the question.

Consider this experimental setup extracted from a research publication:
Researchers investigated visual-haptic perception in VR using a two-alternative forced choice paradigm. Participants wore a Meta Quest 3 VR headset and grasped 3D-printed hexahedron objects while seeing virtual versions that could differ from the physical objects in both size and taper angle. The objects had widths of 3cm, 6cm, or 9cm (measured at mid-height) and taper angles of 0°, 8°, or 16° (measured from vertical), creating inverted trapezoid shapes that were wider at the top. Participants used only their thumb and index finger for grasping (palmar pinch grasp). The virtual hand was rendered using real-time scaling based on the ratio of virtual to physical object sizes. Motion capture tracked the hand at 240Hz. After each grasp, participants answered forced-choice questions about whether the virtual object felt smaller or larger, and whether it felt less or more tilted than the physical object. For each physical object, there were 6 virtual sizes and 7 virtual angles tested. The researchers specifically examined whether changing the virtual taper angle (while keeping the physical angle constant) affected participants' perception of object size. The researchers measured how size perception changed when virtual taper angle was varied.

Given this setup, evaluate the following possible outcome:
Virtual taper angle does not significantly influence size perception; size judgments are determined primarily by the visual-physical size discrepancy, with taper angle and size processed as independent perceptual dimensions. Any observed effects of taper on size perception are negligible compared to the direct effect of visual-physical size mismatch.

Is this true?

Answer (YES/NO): NO